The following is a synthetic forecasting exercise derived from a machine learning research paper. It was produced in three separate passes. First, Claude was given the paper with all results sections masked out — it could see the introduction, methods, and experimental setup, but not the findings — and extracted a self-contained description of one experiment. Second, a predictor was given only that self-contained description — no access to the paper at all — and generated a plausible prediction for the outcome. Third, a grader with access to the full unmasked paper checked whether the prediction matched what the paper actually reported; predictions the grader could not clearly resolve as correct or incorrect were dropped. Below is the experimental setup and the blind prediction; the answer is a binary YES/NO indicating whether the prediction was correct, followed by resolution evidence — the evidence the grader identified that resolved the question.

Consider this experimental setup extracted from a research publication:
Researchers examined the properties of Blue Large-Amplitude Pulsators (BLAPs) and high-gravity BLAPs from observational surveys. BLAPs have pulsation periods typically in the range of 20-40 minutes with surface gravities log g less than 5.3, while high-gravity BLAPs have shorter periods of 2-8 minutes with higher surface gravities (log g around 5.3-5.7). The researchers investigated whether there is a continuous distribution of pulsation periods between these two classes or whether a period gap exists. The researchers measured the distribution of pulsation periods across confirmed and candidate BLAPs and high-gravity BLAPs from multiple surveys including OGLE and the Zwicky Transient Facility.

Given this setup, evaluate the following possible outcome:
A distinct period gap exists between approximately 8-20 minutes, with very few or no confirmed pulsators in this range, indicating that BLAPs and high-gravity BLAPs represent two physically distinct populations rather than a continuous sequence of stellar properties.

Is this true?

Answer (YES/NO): NO